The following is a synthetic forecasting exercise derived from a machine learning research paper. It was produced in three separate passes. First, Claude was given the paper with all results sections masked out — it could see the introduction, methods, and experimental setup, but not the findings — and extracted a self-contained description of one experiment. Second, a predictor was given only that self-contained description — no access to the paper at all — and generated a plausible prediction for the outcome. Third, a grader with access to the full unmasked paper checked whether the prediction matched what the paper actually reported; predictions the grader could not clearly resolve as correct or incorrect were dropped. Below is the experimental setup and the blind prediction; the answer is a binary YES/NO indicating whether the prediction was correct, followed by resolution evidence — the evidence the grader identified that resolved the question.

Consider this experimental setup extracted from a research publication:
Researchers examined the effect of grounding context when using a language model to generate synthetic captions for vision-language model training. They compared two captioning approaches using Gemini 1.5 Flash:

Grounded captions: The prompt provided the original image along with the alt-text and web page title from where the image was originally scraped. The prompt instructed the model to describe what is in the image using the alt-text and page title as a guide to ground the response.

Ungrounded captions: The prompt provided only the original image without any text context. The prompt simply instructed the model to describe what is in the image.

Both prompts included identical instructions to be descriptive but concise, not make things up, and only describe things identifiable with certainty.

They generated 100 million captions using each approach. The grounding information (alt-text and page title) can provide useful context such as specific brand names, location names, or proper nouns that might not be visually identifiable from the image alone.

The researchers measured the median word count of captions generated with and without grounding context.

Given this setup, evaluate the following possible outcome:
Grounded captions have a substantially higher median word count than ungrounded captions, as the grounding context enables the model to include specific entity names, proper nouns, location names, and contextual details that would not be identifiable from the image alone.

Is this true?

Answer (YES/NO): NO